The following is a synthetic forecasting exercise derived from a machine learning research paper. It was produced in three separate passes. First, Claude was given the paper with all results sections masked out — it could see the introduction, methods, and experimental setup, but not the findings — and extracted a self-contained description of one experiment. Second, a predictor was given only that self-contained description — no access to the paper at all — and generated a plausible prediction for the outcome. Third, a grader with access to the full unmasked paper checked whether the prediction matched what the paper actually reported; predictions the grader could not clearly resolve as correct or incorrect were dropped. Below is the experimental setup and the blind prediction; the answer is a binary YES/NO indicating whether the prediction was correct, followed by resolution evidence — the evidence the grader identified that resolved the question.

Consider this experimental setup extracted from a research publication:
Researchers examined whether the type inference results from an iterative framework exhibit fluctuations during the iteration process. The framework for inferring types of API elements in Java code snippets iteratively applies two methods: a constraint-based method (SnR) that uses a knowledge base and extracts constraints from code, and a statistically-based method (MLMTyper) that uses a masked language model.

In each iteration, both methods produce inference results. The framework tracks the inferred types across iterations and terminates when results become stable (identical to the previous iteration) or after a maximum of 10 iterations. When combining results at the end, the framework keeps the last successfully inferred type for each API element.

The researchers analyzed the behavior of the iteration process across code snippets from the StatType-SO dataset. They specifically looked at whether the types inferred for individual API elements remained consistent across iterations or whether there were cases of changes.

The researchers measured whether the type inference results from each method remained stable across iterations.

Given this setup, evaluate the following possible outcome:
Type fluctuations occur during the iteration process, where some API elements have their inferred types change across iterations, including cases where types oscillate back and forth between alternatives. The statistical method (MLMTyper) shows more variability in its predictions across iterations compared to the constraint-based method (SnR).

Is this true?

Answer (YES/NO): NO